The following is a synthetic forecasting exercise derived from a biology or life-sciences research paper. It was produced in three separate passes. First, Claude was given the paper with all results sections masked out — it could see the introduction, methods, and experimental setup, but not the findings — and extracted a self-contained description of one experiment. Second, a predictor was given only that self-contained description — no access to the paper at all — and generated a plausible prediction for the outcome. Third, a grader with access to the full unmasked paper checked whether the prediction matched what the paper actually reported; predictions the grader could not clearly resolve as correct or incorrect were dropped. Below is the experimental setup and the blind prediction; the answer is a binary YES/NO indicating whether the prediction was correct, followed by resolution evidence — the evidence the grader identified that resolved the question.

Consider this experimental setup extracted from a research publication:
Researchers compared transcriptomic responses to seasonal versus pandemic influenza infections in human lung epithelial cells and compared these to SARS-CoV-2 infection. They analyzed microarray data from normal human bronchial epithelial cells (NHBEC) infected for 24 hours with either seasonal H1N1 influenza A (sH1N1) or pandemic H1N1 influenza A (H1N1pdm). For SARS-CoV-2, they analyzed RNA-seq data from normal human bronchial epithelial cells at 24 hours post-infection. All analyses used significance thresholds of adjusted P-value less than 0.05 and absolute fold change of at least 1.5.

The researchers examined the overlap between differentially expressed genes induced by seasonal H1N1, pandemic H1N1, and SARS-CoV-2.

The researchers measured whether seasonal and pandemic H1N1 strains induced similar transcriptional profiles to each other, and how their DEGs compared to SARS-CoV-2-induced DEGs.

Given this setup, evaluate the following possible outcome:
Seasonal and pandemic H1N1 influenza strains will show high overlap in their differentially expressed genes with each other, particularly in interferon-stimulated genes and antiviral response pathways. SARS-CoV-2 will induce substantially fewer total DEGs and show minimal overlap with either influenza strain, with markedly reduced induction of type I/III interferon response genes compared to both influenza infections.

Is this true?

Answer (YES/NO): NO